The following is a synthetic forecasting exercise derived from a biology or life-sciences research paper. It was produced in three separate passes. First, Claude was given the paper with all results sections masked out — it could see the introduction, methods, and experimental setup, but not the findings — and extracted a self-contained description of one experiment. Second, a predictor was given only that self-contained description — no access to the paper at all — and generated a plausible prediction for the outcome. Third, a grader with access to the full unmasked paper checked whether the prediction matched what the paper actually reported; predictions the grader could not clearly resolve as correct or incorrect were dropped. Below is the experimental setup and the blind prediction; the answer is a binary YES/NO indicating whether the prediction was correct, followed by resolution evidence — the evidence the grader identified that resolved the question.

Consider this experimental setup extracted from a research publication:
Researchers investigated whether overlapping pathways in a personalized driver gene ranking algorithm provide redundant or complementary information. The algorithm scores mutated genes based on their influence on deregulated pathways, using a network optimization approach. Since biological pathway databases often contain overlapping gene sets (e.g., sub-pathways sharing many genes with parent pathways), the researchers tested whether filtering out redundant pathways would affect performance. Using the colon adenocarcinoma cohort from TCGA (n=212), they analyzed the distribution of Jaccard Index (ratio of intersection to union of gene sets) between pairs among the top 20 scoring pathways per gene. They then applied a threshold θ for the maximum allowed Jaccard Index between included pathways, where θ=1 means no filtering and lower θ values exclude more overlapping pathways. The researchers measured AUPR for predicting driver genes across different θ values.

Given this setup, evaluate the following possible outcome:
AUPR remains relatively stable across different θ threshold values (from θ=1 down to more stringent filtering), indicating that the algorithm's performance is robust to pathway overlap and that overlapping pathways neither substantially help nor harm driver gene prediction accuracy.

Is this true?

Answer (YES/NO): NO